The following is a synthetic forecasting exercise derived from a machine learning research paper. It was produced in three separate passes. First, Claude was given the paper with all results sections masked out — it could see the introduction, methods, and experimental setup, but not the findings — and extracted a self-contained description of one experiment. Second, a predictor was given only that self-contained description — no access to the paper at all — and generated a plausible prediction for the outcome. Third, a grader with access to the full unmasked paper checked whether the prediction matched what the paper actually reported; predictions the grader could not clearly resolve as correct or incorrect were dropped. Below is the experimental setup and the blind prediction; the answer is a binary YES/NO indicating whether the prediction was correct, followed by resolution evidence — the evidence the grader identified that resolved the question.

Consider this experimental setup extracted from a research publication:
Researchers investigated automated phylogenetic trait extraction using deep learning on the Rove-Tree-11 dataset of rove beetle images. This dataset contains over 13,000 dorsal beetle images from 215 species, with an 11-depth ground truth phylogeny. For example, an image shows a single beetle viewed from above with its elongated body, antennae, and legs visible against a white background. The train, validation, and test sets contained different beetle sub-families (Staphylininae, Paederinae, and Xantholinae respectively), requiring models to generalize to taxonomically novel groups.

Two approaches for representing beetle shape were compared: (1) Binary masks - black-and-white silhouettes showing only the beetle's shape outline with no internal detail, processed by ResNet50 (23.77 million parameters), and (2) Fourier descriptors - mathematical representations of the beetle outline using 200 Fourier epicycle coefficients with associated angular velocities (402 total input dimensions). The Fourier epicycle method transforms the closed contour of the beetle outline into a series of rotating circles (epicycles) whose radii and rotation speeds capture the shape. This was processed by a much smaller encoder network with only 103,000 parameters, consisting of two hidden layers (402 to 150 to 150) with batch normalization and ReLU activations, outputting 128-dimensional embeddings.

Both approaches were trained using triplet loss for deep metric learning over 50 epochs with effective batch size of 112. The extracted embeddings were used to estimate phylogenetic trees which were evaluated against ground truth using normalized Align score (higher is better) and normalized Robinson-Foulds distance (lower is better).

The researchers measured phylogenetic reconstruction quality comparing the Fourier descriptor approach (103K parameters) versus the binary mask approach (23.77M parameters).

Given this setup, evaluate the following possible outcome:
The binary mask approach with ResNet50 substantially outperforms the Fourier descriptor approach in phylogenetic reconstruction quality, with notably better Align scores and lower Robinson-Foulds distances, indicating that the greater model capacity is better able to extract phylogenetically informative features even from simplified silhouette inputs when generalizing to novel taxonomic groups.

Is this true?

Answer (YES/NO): YES